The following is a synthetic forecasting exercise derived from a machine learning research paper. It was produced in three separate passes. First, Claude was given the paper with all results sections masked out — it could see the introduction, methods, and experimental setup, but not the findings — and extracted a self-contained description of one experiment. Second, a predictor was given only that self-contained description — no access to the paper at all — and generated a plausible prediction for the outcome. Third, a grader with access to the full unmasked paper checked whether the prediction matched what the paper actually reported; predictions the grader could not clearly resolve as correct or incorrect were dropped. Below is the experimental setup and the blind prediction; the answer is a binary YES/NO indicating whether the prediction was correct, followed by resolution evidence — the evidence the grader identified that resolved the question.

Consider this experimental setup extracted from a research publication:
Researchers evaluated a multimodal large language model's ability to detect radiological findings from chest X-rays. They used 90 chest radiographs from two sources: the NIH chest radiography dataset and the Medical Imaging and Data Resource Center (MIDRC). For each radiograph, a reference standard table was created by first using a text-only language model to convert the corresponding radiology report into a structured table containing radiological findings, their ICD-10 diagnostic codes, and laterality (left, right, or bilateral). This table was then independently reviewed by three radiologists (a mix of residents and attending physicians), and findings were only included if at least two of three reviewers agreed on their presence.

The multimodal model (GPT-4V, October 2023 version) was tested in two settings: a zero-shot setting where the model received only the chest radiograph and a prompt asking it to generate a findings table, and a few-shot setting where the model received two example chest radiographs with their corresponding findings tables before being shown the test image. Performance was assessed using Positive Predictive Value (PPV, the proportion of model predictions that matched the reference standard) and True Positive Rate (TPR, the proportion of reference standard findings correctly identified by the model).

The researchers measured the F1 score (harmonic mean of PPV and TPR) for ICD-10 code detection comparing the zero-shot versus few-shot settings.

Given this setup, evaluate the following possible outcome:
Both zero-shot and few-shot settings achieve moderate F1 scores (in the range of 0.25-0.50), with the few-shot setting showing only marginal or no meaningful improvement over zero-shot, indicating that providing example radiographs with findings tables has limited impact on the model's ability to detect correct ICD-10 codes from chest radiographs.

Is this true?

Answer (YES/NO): NO